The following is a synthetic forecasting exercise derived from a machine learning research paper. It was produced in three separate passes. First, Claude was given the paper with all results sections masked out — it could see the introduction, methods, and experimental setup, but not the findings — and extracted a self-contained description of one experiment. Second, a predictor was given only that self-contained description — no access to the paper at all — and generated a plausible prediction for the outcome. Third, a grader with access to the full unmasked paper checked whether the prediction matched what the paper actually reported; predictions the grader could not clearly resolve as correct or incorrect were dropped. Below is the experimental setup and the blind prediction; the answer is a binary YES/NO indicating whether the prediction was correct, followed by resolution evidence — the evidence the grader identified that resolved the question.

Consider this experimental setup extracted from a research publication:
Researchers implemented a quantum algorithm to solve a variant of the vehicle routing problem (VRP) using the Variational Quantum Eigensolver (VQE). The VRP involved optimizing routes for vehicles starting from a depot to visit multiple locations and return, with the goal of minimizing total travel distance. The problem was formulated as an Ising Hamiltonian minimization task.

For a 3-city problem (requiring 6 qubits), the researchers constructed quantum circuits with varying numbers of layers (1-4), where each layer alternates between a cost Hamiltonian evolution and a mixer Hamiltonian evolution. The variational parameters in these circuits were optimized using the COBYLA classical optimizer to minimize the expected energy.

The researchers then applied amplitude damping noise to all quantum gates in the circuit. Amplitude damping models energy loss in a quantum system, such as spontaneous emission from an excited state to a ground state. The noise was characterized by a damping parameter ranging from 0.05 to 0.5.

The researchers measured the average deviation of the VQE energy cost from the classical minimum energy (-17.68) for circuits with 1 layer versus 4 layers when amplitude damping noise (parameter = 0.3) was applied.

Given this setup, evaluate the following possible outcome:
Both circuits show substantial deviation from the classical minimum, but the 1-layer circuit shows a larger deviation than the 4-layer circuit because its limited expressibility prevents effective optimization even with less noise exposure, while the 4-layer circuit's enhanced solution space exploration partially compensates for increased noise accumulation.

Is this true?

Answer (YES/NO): YES